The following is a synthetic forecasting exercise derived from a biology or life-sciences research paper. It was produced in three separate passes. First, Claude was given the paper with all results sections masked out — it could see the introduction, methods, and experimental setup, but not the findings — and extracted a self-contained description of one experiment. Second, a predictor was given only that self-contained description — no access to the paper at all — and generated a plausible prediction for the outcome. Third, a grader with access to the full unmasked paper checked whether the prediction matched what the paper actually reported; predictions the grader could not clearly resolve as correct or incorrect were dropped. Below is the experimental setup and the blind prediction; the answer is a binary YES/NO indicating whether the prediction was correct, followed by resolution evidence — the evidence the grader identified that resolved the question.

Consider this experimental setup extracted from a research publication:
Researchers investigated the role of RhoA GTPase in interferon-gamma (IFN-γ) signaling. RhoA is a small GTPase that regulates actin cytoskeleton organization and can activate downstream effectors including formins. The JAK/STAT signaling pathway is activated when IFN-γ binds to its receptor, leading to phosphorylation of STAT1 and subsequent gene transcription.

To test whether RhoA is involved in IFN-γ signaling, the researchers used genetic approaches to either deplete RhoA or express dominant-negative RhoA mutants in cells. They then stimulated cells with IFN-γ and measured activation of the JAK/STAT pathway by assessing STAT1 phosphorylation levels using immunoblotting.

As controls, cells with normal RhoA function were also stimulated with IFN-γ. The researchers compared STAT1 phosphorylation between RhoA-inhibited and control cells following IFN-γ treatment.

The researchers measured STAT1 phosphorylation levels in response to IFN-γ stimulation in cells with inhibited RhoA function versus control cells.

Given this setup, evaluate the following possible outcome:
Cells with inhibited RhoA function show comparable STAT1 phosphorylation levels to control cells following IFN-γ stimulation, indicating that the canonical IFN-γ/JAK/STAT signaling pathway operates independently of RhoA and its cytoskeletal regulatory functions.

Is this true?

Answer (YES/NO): NO